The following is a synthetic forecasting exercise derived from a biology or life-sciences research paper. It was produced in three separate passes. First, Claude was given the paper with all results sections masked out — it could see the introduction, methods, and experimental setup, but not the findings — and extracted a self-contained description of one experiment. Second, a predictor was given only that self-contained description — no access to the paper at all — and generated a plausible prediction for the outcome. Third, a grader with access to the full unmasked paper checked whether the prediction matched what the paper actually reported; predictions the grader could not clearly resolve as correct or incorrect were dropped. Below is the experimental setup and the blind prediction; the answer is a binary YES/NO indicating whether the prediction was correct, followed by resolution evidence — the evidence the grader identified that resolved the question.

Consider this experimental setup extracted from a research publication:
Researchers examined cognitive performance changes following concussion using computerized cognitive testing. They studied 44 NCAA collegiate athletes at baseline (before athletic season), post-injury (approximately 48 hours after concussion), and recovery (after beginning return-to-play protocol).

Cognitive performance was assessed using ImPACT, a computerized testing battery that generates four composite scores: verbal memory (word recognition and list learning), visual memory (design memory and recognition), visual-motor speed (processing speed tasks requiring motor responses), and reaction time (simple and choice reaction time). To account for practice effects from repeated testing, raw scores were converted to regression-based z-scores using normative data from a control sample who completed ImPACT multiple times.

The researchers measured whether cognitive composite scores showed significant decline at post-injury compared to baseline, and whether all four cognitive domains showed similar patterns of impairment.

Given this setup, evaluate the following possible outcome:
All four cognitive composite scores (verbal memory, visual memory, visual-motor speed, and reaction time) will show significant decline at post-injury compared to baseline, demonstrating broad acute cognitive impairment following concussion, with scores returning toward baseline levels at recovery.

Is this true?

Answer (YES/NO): NO